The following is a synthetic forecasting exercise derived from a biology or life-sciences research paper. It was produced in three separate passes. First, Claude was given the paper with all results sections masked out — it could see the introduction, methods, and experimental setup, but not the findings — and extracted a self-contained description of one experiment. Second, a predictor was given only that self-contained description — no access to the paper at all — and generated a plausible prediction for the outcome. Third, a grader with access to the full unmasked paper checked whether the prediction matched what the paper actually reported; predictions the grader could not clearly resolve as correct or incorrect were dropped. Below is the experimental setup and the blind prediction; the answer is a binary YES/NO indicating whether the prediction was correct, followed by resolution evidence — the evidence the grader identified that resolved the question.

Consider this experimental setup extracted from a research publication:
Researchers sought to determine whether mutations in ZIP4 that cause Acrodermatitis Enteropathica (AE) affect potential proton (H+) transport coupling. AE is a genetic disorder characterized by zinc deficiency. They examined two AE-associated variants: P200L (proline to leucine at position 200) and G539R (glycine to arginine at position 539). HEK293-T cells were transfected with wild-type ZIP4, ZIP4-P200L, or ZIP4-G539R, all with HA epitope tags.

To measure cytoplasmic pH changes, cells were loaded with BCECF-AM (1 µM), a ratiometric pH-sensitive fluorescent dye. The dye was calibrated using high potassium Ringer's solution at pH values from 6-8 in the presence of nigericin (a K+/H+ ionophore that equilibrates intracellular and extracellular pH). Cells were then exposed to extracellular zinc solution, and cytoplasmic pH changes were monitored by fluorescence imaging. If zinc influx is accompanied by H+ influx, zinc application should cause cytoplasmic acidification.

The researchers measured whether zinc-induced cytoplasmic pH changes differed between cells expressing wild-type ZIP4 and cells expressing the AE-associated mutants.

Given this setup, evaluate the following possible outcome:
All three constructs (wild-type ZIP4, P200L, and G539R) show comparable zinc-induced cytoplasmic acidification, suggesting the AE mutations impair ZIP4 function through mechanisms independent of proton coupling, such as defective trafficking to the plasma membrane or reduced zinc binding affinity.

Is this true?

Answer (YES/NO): NO